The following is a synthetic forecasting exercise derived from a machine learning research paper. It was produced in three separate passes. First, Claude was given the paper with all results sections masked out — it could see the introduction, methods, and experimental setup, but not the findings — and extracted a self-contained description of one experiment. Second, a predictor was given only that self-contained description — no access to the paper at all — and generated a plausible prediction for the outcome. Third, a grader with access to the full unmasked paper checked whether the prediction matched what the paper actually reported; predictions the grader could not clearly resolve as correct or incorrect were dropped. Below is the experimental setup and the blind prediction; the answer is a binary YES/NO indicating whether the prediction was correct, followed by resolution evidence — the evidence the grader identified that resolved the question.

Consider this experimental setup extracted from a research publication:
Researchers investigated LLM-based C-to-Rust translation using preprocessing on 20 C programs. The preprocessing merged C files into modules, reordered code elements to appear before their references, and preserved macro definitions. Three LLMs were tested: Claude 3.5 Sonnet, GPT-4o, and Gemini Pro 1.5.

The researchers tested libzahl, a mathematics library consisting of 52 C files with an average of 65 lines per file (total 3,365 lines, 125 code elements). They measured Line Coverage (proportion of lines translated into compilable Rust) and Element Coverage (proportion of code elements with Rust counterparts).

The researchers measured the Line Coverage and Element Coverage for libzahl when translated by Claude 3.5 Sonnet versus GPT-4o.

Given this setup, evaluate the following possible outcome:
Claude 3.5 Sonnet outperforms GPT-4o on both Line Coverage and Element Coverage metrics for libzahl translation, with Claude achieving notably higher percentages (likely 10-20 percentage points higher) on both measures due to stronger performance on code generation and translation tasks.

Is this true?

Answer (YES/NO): NO